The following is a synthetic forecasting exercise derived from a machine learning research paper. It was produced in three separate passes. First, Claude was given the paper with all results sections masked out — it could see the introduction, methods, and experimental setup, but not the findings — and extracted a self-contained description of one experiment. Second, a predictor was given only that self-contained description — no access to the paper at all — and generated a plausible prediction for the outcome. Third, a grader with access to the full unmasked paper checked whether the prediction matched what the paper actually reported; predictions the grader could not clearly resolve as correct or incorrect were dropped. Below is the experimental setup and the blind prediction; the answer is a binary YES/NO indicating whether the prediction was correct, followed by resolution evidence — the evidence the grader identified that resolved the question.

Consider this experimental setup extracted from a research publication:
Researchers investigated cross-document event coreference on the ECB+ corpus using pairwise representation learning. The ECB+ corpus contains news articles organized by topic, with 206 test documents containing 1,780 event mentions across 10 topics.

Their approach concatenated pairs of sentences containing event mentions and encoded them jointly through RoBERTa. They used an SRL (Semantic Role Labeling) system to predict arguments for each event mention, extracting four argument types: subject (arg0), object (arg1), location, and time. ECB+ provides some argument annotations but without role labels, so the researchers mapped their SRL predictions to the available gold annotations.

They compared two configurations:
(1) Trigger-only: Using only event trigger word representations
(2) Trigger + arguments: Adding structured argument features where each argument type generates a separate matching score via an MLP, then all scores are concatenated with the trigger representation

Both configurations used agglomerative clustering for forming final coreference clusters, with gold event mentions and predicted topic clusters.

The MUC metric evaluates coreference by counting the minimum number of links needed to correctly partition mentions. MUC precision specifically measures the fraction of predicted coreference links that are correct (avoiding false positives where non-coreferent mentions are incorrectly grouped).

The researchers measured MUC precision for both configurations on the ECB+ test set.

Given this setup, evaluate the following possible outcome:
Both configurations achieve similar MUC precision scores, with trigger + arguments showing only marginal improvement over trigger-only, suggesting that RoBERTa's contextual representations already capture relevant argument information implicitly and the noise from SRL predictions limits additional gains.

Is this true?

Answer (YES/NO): YES